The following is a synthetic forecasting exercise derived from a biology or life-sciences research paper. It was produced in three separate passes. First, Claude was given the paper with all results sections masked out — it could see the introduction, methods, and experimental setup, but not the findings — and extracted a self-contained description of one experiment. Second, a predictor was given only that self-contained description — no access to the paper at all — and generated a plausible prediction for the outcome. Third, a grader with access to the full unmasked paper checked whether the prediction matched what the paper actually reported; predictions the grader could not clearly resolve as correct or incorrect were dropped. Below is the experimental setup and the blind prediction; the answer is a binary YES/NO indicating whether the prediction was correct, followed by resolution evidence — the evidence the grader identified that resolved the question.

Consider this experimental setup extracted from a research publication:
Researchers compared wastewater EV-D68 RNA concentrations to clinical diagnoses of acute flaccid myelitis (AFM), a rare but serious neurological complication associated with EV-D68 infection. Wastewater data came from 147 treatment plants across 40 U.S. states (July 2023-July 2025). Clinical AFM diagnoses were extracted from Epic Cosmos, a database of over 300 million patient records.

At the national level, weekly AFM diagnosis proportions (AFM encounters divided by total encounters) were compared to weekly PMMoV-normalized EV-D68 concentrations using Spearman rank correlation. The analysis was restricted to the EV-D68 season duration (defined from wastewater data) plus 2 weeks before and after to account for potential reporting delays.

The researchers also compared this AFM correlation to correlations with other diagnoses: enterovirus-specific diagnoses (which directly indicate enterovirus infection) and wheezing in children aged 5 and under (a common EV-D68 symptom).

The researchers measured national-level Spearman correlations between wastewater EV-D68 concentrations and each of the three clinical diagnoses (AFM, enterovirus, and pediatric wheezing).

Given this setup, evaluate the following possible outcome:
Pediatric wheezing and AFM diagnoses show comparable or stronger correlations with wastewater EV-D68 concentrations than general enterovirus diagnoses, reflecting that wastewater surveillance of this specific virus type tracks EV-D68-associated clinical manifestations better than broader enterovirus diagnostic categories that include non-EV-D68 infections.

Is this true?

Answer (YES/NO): NO